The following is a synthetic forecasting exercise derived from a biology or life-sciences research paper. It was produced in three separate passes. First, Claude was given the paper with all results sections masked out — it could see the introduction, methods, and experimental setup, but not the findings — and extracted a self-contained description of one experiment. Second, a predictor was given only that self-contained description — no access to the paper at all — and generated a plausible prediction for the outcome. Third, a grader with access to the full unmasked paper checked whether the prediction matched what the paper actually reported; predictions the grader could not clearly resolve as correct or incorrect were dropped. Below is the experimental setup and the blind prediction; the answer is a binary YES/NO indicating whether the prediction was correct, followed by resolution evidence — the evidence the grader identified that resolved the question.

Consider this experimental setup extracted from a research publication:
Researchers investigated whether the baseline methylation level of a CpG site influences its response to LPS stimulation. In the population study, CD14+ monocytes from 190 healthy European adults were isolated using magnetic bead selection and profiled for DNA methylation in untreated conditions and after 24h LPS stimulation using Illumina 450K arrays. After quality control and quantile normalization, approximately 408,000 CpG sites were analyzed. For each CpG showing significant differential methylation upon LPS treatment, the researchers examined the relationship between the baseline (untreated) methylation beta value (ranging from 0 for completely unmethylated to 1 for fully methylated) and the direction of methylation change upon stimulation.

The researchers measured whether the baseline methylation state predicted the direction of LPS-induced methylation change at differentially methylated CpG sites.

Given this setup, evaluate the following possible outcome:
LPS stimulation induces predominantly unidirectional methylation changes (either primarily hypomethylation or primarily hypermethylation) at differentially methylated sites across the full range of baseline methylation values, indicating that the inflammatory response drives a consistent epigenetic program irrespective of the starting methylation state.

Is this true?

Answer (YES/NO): NO